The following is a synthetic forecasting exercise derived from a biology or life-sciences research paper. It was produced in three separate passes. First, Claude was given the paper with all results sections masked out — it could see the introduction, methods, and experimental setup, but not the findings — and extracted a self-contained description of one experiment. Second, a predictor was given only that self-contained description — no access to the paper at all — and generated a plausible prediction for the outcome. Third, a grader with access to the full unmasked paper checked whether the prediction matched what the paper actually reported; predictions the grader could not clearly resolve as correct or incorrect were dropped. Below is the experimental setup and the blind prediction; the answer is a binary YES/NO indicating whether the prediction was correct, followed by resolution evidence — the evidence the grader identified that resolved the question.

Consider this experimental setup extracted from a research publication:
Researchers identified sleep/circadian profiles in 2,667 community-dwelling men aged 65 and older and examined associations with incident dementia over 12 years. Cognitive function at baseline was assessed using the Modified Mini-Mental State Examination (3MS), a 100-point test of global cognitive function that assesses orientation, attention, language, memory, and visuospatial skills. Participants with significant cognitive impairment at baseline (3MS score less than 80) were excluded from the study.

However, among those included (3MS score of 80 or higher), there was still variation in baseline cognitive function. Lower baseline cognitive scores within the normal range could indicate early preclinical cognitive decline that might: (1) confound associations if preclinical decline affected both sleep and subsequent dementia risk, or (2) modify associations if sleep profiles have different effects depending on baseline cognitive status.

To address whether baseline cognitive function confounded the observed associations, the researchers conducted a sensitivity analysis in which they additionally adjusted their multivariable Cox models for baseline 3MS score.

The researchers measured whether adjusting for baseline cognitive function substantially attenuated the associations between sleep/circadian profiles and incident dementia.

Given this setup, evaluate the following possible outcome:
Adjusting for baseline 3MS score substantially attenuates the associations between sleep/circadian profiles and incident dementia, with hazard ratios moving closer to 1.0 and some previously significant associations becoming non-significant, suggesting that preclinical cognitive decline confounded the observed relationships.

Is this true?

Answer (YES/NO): NO